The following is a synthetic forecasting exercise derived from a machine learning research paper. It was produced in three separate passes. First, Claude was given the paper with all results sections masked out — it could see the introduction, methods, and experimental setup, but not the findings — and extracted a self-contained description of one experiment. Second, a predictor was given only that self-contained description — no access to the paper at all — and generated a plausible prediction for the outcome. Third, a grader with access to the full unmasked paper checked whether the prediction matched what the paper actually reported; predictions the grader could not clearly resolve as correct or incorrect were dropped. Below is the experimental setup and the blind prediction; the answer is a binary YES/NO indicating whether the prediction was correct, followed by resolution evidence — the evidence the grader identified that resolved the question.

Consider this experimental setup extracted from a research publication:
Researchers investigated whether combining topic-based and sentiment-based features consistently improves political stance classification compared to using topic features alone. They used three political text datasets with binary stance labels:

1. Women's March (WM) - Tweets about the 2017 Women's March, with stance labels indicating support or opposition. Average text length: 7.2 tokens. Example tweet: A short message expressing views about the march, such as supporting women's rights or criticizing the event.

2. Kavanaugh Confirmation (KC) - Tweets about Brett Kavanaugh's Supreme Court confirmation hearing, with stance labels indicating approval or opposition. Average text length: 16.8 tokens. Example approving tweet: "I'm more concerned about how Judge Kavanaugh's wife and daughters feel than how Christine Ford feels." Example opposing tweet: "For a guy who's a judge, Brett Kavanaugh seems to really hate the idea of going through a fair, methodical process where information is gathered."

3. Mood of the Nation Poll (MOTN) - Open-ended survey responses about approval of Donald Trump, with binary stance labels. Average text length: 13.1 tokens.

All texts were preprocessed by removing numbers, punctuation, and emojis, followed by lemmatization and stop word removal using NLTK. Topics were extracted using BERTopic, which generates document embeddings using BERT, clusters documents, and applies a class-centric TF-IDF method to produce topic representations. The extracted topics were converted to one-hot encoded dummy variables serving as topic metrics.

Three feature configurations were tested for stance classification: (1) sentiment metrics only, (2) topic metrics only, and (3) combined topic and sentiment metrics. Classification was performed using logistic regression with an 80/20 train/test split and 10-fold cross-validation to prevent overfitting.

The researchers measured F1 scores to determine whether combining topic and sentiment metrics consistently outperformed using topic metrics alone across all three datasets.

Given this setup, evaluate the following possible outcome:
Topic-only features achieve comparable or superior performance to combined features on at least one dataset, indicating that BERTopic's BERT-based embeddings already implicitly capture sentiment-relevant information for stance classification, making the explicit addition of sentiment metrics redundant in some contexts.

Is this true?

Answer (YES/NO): YES